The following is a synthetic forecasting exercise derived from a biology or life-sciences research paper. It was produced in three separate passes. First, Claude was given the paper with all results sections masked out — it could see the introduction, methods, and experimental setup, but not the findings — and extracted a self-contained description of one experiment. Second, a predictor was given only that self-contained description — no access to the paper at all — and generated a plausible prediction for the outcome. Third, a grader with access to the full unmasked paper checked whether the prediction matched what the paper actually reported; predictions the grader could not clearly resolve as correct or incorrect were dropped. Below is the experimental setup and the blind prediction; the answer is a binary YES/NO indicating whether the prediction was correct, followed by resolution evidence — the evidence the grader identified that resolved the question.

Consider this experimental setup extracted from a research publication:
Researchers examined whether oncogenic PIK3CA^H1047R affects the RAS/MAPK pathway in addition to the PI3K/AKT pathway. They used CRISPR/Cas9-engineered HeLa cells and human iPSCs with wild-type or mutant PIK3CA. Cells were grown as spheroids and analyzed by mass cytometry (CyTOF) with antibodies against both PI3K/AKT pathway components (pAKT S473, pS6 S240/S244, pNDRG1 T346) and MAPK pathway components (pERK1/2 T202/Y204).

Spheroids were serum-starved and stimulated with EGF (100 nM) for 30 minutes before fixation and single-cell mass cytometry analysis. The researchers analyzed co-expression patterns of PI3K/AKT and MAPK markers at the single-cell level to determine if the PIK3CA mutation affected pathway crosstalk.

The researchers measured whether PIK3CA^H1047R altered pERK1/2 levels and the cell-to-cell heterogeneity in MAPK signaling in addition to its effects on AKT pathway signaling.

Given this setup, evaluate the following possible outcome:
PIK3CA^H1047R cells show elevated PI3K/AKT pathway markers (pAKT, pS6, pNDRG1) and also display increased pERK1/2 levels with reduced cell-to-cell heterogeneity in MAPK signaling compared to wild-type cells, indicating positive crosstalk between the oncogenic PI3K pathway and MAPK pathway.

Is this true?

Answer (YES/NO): NO